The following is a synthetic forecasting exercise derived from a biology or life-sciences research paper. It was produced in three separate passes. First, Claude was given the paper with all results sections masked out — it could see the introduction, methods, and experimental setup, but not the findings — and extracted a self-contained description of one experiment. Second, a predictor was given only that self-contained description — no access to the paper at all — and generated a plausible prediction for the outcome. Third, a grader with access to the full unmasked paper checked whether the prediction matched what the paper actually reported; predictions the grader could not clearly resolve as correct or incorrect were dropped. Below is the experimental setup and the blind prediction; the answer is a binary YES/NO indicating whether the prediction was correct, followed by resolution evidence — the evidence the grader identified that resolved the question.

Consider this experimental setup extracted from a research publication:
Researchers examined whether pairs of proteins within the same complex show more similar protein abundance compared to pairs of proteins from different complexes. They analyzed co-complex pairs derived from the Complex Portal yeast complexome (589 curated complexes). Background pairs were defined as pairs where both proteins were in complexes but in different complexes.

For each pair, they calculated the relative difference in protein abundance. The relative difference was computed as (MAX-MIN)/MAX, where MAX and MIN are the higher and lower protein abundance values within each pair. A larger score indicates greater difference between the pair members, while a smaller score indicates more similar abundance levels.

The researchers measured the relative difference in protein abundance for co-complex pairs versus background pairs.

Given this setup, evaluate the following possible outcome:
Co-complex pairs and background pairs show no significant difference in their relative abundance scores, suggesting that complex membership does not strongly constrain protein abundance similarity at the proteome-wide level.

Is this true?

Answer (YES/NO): NO